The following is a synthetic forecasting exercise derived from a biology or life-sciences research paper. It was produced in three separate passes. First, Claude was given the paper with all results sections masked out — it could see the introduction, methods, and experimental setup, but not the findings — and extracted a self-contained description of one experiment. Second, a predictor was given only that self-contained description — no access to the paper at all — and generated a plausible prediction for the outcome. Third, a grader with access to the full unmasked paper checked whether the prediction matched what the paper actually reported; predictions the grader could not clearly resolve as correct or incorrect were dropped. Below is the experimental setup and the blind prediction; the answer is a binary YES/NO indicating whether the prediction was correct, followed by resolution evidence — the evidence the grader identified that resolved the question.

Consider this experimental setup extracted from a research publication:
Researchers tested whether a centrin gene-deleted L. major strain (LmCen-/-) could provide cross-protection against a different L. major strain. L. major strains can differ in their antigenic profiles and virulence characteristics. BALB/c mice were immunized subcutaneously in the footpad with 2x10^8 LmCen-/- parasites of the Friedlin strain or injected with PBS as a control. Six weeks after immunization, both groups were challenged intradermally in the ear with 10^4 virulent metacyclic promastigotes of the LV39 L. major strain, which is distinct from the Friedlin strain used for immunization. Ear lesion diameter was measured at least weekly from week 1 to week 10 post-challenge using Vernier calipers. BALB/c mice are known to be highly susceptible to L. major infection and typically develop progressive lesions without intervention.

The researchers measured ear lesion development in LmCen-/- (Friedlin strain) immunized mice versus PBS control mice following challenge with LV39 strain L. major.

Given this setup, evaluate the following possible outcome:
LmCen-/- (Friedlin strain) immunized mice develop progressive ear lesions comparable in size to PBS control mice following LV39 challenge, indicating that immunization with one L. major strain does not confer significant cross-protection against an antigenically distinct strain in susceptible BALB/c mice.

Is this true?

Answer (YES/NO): NO